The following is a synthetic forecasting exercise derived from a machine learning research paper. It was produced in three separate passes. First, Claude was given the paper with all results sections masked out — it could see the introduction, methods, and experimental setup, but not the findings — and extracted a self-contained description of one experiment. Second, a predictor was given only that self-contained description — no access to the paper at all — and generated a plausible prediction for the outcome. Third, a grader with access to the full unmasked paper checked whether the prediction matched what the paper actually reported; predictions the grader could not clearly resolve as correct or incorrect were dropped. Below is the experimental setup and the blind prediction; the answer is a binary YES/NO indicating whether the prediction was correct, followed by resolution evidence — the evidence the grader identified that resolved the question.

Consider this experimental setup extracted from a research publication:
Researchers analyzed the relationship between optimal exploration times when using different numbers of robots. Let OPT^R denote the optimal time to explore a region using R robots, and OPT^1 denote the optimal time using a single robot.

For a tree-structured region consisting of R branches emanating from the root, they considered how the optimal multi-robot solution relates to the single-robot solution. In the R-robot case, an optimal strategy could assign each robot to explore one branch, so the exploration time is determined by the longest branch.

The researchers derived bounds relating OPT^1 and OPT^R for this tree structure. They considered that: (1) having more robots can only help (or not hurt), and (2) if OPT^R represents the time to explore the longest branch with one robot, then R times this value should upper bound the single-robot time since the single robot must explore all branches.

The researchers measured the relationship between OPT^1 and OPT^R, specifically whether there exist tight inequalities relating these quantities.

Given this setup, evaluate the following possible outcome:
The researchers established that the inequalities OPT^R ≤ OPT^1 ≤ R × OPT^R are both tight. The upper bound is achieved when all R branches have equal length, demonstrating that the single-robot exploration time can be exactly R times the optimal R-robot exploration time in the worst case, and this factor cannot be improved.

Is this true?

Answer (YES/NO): NO